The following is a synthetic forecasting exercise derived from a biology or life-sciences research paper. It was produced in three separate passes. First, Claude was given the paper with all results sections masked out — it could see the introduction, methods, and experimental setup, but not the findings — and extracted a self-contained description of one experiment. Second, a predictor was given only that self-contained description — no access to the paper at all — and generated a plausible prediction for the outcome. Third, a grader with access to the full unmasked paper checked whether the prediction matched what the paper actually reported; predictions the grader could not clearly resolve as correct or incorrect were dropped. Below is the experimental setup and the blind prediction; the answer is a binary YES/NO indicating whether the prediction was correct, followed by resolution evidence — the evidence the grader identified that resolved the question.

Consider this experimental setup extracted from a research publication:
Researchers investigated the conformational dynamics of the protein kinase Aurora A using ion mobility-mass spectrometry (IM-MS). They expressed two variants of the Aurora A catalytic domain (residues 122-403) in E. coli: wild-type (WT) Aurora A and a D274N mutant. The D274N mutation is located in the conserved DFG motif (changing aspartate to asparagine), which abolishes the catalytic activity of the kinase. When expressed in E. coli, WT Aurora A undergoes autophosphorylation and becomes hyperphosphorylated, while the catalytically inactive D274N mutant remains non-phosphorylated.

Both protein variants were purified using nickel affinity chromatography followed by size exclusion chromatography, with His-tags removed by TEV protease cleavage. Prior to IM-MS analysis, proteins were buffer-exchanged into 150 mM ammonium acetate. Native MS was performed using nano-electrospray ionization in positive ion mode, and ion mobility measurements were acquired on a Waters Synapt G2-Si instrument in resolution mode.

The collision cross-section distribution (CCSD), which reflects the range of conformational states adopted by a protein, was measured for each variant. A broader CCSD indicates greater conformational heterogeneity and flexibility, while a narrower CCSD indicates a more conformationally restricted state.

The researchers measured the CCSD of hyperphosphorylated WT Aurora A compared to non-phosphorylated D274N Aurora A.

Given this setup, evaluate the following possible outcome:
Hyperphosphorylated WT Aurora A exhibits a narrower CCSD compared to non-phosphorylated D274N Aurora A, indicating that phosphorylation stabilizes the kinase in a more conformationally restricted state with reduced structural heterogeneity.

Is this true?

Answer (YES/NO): YES